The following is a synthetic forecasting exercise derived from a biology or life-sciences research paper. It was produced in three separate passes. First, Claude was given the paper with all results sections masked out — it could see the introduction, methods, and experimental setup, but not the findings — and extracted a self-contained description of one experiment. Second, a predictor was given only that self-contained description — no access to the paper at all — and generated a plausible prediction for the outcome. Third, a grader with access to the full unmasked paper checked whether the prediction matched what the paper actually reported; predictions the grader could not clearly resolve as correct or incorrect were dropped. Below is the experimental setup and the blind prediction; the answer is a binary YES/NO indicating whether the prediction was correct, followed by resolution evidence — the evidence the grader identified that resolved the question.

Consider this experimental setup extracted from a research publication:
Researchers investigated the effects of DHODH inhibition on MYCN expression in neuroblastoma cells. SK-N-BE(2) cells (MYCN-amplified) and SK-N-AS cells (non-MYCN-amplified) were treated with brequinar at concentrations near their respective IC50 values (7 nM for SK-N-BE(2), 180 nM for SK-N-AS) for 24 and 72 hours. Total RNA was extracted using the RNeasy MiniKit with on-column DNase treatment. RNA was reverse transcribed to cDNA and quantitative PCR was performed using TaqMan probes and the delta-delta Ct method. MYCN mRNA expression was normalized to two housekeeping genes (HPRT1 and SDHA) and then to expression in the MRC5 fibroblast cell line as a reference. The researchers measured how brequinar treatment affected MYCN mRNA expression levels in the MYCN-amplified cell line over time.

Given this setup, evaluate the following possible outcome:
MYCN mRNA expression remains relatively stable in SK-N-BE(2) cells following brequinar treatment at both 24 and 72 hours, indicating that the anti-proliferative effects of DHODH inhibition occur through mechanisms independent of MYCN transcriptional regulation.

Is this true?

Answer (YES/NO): NO